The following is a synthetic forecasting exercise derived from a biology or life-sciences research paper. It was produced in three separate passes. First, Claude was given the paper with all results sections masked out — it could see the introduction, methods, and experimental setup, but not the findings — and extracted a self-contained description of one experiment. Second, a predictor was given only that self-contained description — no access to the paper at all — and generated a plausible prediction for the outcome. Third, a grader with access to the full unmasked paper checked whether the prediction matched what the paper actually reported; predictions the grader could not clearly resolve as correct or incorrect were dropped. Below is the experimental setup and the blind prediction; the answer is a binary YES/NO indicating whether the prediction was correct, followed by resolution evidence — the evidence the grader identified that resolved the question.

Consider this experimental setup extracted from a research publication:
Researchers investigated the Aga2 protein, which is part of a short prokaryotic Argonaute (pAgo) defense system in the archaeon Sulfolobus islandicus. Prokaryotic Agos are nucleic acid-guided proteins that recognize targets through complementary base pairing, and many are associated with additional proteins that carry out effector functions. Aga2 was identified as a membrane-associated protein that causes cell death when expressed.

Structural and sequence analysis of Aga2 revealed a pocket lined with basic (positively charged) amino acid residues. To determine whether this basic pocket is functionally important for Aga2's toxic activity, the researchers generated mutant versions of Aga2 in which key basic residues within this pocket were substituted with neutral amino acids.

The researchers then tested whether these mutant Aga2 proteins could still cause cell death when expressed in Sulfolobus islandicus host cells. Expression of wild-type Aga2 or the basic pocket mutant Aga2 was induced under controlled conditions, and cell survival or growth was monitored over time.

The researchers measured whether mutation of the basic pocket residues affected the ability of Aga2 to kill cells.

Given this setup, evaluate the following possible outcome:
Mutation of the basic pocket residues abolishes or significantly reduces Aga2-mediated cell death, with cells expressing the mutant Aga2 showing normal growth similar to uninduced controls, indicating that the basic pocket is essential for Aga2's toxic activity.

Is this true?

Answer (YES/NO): YES